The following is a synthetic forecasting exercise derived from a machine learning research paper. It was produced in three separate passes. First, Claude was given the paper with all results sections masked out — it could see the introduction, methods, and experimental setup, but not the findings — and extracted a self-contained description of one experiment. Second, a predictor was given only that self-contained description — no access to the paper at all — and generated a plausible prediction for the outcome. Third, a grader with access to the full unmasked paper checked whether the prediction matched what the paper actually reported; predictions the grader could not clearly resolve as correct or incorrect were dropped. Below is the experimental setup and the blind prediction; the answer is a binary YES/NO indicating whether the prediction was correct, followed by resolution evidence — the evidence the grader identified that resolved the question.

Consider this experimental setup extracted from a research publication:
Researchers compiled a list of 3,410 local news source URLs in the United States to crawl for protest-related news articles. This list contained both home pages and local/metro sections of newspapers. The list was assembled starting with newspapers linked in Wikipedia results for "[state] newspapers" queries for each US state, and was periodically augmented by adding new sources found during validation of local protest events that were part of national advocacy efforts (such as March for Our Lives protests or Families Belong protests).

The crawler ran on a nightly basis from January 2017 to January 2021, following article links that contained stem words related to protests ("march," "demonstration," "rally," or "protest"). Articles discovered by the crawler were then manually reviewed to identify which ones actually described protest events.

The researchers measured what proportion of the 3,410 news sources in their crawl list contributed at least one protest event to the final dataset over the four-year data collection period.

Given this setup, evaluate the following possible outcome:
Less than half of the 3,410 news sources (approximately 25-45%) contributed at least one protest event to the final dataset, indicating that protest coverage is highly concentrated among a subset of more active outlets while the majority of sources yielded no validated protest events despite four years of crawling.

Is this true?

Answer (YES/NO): NO